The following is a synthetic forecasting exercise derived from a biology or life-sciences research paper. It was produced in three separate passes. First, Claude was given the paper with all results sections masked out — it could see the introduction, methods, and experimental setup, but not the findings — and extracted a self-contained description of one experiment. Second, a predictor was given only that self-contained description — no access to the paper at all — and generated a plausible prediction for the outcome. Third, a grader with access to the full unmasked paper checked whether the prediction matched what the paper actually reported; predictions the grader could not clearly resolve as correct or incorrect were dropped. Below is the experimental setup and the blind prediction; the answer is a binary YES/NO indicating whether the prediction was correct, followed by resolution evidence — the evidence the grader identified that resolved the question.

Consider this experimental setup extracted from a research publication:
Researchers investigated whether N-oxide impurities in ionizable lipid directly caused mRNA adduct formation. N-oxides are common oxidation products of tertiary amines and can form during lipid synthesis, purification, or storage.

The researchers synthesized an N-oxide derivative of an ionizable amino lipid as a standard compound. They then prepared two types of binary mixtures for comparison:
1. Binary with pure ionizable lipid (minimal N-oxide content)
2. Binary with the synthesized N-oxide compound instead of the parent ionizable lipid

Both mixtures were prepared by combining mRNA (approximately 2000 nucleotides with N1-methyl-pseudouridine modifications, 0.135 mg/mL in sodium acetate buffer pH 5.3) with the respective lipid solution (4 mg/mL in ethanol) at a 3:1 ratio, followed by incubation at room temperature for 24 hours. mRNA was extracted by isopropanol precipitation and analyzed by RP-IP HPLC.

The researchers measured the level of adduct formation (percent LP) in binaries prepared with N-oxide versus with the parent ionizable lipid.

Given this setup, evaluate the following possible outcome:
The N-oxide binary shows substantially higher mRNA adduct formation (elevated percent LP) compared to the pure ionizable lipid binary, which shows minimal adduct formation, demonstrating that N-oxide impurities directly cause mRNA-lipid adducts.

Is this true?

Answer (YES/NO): YES